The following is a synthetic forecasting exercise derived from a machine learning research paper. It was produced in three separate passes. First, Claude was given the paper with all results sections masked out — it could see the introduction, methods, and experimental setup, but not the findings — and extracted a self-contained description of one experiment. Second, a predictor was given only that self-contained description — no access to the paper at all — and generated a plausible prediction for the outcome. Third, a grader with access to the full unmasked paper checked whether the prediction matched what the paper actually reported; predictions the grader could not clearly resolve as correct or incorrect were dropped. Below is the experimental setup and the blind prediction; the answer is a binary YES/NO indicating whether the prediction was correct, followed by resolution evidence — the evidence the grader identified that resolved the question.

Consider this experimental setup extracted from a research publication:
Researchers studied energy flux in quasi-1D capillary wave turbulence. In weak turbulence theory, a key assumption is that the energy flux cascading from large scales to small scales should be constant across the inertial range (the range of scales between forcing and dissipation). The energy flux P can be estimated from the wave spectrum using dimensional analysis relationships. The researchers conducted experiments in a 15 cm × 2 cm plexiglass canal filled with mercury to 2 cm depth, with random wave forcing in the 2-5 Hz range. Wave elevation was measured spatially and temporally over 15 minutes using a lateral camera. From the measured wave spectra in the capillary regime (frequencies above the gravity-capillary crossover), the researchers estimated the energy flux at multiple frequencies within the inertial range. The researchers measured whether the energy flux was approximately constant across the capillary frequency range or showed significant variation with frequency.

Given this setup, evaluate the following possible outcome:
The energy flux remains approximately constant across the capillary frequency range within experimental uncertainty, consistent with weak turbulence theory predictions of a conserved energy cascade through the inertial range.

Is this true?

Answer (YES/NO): YES